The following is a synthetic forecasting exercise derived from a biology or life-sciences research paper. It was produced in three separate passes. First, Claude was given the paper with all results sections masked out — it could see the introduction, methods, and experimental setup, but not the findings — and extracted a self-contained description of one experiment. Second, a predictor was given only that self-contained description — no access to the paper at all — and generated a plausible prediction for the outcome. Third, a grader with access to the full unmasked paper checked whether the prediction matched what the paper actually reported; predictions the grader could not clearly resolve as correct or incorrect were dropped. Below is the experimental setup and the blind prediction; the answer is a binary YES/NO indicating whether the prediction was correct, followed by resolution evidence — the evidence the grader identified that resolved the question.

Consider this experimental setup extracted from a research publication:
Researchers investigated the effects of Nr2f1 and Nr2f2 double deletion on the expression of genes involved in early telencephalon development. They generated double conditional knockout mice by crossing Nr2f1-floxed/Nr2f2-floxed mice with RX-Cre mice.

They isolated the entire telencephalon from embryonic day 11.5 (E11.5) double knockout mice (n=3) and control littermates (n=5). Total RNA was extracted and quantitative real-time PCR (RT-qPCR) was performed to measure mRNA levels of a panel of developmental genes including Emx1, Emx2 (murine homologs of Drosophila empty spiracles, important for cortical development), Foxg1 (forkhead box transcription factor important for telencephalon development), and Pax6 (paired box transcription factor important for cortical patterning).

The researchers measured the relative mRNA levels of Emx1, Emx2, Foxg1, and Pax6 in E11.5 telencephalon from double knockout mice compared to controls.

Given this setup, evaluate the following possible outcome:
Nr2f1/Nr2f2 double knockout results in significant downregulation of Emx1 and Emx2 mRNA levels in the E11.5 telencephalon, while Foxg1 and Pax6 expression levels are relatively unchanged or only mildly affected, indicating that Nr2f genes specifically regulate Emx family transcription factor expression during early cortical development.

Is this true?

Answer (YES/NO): NO